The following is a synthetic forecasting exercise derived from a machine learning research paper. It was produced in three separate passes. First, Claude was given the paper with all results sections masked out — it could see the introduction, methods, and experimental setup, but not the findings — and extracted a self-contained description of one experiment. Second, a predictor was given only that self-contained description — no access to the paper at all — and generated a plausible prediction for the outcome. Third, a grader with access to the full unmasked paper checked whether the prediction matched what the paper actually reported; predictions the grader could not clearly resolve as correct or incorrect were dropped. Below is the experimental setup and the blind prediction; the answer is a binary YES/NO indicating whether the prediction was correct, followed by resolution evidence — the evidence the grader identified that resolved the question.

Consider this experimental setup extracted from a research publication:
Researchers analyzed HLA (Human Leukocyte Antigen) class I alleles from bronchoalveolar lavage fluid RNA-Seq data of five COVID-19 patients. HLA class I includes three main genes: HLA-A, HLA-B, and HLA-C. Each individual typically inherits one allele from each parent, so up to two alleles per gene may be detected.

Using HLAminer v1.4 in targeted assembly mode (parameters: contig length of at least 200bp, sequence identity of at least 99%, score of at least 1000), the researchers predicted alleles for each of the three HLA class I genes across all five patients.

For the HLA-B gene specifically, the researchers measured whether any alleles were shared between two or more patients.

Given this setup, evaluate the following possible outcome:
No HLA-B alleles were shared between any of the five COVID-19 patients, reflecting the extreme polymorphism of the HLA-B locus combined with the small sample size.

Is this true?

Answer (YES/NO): NO